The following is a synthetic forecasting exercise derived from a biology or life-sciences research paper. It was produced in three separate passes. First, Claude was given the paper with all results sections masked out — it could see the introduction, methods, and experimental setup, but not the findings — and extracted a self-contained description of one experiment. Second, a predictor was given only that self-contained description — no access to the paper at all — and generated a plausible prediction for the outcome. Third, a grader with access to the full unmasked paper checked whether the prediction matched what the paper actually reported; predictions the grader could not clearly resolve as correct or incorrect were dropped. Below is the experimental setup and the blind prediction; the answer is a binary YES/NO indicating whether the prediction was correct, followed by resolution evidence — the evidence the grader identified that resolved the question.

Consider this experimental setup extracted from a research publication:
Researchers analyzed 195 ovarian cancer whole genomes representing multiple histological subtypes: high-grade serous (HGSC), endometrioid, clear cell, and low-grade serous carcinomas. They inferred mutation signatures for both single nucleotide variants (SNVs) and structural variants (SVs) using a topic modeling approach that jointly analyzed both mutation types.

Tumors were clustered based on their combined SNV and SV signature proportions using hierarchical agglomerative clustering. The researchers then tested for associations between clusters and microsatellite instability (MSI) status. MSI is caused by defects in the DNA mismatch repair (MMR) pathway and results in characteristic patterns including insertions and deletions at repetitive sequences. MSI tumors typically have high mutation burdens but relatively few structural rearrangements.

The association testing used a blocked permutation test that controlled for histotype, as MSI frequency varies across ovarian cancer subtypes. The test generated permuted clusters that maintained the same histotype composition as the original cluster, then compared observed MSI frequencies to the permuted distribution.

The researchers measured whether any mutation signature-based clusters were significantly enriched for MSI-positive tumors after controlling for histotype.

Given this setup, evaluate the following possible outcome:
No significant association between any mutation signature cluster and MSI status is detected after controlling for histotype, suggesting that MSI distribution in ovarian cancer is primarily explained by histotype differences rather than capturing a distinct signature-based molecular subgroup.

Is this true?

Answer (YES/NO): NO